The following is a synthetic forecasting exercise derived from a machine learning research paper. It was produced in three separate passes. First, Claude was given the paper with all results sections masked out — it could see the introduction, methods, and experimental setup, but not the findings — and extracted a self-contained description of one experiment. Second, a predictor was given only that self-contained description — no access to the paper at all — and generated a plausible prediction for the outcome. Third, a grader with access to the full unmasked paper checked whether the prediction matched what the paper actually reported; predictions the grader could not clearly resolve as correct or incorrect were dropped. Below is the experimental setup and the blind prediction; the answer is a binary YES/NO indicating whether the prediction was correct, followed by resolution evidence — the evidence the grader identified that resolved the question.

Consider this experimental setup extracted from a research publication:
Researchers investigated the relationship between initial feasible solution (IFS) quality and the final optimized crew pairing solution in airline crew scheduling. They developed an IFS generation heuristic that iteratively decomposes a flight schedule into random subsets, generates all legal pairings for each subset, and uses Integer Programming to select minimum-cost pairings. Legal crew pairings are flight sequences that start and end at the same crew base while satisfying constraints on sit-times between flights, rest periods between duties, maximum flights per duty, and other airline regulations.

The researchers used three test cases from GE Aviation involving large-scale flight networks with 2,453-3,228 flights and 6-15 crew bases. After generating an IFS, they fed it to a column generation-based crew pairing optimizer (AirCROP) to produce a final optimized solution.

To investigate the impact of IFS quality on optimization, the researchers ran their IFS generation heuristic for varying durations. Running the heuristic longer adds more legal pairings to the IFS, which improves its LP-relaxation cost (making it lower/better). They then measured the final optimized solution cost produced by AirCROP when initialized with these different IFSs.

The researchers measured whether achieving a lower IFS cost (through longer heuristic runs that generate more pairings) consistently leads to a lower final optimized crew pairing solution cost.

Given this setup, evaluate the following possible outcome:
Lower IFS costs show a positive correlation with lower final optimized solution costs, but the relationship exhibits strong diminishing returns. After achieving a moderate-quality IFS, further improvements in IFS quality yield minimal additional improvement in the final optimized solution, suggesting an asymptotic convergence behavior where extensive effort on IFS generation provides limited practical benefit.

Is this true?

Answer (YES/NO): NO